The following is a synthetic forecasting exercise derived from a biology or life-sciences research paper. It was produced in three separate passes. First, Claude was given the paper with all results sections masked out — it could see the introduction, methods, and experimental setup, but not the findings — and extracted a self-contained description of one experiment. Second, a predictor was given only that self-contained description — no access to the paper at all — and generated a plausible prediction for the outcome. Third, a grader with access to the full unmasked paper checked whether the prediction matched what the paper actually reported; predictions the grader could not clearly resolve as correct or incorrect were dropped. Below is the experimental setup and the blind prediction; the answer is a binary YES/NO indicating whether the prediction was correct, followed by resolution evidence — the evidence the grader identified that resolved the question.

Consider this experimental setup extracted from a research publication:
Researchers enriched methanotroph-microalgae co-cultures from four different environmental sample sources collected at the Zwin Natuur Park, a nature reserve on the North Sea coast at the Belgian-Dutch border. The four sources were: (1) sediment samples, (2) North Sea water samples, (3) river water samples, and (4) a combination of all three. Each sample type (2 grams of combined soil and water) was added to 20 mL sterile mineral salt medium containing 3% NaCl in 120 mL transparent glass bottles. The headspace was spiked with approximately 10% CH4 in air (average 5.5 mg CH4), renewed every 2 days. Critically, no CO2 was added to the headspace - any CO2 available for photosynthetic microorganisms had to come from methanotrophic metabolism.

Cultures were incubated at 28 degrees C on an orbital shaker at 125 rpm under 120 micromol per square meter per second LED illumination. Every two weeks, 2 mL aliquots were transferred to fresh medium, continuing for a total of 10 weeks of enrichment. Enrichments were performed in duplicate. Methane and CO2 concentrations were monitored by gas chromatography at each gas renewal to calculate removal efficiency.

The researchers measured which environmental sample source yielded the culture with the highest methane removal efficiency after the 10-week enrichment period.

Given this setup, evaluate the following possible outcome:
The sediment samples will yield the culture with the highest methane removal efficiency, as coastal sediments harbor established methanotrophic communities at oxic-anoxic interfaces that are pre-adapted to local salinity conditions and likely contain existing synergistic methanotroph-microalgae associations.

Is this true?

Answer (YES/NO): YES